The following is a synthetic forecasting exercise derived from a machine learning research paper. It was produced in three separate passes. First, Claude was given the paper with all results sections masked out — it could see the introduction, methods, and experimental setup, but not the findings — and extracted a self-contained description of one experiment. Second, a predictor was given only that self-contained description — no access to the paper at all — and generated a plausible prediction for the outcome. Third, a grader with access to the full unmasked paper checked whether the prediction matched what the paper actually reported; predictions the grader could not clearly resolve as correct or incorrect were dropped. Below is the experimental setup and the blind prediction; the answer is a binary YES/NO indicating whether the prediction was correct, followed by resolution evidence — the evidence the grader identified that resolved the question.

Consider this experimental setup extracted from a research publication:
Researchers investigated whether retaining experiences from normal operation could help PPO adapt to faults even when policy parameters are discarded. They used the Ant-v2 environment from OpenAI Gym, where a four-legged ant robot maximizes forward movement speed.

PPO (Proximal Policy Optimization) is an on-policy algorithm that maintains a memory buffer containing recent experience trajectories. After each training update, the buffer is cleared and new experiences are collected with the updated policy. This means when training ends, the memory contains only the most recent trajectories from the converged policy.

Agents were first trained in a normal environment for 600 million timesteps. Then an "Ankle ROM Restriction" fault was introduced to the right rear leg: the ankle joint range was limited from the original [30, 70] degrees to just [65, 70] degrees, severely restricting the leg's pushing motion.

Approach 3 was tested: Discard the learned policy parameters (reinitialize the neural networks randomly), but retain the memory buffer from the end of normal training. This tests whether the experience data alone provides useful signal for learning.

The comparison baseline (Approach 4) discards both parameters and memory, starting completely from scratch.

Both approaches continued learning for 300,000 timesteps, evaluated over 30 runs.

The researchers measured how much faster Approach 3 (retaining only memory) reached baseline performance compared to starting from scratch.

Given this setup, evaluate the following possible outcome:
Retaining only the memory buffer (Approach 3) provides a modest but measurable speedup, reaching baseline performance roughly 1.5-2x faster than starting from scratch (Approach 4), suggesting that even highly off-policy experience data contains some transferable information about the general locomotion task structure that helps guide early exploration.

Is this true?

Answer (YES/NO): NO